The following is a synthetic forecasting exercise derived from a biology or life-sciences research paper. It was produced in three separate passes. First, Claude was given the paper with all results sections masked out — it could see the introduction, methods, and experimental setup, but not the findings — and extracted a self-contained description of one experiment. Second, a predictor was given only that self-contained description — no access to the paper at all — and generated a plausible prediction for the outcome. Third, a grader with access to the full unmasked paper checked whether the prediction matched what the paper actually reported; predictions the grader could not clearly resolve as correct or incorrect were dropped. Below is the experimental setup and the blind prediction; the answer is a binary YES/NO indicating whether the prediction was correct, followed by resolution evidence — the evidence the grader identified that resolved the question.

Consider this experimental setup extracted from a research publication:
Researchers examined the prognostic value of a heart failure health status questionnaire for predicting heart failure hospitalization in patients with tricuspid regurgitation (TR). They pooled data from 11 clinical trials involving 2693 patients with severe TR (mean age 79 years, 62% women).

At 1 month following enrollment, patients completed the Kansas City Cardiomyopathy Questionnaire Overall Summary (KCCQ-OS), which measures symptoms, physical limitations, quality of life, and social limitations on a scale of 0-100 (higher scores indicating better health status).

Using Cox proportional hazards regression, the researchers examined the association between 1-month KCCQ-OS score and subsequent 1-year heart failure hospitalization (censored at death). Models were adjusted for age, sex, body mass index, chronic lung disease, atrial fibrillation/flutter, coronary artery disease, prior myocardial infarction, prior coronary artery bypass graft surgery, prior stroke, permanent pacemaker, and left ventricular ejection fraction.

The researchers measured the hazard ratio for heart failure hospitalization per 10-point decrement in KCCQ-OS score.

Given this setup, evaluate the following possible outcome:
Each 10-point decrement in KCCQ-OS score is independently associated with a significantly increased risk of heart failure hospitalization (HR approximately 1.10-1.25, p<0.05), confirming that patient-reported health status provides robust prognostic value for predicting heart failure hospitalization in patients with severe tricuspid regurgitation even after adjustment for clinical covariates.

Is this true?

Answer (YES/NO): YES